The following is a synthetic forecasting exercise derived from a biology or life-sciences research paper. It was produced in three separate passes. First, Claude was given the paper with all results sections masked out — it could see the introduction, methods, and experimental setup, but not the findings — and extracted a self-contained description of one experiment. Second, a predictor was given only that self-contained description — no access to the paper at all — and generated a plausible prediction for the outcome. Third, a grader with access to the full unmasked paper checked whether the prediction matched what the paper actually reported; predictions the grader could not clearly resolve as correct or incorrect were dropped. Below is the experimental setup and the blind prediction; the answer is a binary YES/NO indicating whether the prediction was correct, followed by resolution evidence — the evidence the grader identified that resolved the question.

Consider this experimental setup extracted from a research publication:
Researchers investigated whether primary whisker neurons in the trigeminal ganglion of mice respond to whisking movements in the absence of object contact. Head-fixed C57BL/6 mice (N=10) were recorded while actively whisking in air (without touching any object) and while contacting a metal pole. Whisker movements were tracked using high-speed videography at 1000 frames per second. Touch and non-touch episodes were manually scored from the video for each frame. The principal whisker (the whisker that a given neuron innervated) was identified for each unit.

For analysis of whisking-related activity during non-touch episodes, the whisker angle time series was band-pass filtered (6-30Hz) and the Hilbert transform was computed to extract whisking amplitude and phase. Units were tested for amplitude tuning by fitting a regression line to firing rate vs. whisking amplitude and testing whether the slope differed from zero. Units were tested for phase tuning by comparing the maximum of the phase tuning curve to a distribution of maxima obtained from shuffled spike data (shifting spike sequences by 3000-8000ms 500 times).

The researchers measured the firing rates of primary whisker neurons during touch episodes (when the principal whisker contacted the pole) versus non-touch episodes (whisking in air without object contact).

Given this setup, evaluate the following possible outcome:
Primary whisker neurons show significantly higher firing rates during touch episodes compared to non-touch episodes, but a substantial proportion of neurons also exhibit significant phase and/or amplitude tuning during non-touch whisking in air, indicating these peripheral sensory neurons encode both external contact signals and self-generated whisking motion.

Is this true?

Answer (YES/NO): YES